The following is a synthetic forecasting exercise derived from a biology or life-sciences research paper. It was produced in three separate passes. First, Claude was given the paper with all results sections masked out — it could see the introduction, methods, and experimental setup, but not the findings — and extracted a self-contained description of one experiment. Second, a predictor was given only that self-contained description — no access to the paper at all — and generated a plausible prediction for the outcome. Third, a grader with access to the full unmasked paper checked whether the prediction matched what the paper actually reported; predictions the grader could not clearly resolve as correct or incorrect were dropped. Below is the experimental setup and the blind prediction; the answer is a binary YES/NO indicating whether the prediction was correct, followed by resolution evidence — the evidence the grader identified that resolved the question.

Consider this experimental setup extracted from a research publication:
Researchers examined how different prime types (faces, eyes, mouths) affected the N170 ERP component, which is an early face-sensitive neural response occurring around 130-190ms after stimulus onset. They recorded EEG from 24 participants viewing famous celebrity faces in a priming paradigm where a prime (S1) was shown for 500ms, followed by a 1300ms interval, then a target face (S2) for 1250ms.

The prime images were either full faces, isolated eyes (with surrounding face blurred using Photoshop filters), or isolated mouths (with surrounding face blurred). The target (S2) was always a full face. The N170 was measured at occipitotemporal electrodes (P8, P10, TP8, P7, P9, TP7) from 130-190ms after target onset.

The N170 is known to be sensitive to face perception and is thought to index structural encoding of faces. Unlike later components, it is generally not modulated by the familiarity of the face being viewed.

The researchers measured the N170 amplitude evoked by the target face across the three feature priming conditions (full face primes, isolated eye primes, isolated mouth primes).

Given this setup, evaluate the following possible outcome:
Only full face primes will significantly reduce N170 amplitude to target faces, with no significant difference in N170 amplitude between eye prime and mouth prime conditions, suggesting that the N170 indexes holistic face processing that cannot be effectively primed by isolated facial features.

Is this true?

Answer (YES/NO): NO